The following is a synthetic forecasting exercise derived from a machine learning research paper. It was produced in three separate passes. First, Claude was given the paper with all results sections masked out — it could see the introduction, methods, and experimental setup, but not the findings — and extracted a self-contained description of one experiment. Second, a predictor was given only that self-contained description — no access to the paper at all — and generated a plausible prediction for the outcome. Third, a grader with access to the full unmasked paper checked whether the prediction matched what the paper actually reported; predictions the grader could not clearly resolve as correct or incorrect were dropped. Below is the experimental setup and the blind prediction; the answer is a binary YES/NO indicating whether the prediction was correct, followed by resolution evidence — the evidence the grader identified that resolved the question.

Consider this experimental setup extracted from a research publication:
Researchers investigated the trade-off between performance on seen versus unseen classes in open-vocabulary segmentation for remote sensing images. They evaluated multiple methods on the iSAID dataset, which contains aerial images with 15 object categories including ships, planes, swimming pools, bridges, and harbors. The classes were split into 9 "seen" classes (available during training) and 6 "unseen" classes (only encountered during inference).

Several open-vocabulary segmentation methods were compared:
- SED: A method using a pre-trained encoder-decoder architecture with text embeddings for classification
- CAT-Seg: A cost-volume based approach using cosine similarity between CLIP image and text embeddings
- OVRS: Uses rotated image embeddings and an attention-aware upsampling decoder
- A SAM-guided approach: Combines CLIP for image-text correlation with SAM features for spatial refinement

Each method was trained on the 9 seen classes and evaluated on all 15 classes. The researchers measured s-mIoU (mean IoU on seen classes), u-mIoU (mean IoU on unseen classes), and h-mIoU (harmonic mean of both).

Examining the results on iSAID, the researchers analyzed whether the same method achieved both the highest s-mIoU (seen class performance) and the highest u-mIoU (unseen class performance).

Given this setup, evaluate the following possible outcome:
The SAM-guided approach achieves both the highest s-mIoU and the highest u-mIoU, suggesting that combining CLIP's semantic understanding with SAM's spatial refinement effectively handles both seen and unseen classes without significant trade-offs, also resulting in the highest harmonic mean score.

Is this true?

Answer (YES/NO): NO